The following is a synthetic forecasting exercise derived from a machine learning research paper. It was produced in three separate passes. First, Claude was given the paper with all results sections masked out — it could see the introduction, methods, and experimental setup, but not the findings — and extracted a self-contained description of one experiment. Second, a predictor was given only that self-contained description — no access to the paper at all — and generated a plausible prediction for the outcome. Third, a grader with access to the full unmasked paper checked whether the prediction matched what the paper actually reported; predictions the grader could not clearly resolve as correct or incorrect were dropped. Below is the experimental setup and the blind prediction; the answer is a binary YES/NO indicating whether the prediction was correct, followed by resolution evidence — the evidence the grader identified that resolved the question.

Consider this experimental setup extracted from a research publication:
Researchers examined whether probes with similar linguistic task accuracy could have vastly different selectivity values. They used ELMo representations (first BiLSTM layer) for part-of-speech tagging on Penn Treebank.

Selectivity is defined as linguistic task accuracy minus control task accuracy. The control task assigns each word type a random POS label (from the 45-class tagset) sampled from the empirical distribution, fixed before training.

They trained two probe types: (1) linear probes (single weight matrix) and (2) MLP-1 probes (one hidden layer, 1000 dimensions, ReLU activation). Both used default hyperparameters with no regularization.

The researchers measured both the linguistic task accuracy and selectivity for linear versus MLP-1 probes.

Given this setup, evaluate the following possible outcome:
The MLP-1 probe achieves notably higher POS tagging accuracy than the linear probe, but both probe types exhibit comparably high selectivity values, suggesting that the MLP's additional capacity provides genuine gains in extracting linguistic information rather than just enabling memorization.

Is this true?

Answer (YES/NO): NO